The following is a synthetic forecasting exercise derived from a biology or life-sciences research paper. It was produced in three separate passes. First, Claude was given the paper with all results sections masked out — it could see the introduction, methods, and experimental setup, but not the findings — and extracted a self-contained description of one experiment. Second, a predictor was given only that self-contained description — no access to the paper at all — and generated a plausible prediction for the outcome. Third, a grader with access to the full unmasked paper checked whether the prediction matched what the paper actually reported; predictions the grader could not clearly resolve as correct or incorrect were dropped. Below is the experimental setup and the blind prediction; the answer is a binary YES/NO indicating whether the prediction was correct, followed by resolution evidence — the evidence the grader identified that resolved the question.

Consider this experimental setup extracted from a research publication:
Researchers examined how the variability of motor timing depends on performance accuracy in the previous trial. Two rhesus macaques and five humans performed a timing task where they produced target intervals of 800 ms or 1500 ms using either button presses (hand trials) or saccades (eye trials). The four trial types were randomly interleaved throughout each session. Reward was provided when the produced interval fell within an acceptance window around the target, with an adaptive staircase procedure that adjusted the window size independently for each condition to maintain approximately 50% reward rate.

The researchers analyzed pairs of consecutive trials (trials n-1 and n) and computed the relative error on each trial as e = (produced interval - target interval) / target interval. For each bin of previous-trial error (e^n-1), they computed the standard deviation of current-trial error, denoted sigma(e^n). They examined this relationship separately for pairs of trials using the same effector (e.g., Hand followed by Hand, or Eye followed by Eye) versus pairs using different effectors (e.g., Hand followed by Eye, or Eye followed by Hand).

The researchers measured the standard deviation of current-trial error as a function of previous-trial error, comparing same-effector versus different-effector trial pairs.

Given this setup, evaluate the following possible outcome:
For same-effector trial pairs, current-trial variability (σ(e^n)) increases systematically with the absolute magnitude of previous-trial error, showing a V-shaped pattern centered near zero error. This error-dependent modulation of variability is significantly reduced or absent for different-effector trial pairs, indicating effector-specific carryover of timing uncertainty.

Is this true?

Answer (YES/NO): YES